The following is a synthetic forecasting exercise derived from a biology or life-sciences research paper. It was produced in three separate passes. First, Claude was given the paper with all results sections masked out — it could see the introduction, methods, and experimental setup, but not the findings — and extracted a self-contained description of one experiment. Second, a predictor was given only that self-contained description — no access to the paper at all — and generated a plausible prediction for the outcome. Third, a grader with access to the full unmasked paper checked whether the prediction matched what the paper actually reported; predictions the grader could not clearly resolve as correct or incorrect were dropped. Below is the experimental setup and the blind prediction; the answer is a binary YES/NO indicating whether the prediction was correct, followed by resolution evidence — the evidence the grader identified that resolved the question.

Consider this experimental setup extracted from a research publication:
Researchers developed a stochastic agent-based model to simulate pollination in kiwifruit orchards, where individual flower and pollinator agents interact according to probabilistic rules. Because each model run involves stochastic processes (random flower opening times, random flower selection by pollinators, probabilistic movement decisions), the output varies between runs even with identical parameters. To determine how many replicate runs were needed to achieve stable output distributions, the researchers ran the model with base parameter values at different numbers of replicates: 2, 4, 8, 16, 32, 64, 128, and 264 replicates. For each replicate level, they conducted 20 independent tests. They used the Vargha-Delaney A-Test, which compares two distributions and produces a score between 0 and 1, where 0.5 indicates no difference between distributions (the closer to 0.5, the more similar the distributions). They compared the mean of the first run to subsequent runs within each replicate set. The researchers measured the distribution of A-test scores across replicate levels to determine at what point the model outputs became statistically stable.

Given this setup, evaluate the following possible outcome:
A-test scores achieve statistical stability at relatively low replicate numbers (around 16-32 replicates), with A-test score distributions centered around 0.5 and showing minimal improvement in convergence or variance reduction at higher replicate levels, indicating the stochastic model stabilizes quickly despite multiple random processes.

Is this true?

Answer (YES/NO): YES